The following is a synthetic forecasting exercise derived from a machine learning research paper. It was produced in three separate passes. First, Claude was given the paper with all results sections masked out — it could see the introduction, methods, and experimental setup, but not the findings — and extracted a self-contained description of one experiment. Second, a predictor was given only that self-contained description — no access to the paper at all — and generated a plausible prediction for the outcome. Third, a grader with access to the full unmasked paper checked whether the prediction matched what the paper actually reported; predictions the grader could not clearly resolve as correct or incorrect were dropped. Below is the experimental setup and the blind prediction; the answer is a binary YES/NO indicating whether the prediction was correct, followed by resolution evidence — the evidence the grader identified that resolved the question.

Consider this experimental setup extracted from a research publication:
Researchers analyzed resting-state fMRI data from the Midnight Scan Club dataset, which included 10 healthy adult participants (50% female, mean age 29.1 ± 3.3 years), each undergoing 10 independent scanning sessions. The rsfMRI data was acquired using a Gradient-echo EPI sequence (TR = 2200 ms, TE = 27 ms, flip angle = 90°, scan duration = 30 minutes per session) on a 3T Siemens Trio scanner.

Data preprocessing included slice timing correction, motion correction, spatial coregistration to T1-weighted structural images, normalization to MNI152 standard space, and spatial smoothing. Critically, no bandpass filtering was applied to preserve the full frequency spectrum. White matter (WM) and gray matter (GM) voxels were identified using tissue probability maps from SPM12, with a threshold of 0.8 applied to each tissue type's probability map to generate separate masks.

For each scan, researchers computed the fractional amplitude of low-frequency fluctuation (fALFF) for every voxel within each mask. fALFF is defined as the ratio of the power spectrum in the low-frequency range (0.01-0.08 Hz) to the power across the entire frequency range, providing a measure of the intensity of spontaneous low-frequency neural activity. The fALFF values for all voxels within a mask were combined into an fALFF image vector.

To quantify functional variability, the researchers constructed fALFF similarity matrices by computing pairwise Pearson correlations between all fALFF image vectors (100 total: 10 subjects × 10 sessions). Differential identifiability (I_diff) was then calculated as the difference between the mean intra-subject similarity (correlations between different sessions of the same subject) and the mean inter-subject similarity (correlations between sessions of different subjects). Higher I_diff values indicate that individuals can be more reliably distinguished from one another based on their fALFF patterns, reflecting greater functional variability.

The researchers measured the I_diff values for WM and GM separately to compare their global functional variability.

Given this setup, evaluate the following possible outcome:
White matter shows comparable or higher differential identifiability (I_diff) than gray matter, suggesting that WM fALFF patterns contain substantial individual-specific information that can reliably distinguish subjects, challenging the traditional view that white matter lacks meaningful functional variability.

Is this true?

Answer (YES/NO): NO